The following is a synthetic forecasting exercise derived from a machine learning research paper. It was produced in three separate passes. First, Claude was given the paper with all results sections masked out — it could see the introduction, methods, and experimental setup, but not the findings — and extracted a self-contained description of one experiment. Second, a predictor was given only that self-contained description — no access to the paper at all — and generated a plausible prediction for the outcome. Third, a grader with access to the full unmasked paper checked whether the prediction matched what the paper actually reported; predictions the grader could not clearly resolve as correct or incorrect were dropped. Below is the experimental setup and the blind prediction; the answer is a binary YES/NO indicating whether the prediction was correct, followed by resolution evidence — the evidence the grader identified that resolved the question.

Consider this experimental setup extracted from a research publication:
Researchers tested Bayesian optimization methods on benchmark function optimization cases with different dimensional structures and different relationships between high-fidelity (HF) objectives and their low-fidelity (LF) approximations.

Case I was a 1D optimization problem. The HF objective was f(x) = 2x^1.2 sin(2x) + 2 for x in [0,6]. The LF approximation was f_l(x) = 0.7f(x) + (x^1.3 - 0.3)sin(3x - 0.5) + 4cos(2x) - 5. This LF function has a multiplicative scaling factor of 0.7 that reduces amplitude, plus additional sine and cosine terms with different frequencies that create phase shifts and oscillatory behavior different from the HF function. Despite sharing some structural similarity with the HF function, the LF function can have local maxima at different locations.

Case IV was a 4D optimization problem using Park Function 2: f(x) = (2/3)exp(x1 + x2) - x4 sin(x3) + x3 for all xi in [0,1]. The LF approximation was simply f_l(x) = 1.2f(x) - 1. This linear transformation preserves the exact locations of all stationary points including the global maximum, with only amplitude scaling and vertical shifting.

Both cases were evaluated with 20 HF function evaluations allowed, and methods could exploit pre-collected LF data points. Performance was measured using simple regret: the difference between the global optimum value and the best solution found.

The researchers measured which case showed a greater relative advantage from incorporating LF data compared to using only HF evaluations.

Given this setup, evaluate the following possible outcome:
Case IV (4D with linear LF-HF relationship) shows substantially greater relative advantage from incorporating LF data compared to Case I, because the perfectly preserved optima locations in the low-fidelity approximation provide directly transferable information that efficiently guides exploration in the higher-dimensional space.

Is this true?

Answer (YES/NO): NO